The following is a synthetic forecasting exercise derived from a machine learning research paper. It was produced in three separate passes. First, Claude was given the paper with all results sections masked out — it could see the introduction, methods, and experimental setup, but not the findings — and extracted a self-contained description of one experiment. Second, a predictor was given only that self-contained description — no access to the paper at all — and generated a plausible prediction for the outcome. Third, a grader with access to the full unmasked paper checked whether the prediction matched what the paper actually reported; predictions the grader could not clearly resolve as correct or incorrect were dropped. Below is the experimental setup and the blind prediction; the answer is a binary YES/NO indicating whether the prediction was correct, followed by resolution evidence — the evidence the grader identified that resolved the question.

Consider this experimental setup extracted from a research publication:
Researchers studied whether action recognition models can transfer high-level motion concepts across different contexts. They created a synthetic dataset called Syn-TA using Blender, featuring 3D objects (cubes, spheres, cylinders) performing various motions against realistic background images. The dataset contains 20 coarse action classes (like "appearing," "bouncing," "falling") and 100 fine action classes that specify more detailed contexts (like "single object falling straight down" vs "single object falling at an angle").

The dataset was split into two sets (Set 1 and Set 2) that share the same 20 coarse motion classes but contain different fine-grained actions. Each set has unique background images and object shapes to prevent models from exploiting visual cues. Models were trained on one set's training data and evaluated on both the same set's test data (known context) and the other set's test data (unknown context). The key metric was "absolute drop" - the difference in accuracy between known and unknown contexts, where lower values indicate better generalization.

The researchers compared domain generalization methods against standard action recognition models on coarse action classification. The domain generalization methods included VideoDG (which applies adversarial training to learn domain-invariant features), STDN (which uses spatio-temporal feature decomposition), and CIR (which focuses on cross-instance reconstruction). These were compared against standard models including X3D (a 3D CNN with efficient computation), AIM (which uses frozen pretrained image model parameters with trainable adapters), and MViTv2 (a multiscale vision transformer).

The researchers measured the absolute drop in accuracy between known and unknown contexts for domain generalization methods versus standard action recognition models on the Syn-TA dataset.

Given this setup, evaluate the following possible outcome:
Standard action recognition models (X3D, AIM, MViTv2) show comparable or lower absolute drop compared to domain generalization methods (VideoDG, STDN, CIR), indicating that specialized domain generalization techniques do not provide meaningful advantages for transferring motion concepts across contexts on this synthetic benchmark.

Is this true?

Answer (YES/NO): YES